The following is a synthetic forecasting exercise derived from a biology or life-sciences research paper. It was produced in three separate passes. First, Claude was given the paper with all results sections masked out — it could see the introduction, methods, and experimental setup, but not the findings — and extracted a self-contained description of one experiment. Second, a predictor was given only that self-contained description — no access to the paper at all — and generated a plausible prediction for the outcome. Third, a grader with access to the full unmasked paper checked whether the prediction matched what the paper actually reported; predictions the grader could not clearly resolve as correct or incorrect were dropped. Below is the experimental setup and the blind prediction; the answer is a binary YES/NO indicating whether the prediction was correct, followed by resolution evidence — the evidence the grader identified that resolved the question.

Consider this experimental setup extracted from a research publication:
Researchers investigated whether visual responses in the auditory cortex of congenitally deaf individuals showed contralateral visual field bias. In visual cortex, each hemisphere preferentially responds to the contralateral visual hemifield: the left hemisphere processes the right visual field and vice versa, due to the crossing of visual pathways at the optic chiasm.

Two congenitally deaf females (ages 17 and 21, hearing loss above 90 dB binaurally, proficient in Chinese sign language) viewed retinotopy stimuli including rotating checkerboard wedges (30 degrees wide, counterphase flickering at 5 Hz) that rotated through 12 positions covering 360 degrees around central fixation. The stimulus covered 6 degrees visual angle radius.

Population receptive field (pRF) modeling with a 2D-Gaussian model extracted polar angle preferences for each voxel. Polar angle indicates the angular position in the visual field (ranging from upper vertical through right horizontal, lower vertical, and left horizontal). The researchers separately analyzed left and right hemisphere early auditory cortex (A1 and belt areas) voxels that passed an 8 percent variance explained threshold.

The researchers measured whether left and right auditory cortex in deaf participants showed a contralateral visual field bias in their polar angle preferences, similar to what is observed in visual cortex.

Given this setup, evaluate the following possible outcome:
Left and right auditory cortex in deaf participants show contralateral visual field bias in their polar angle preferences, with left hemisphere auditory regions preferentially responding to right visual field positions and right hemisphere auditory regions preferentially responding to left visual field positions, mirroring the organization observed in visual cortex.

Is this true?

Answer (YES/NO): NO